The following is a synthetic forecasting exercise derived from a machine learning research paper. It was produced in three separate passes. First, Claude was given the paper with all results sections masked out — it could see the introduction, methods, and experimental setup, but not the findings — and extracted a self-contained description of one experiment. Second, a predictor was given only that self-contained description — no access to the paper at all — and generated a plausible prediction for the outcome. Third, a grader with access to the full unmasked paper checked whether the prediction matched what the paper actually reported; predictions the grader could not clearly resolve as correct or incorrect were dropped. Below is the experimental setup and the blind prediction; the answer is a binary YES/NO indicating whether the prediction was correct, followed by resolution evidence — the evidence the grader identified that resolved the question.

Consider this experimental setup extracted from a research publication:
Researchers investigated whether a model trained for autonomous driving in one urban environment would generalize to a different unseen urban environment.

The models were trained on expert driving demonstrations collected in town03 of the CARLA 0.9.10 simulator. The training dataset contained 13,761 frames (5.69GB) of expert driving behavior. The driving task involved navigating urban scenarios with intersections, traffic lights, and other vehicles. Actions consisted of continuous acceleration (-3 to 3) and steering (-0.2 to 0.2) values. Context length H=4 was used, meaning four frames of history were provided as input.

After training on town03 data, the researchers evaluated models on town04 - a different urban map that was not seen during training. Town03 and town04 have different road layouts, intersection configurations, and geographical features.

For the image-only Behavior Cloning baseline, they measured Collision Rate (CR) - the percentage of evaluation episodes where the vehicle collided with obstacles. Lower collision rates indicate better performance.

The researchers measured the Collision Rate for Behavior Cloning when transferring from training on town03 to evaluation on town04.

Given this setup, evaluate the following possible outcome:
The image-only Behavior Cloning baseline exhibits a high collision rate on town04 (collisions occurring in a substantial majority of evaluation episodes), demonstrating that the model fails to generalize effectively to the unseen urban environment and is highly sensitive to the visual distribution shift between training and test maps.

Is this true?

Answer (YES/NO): YES